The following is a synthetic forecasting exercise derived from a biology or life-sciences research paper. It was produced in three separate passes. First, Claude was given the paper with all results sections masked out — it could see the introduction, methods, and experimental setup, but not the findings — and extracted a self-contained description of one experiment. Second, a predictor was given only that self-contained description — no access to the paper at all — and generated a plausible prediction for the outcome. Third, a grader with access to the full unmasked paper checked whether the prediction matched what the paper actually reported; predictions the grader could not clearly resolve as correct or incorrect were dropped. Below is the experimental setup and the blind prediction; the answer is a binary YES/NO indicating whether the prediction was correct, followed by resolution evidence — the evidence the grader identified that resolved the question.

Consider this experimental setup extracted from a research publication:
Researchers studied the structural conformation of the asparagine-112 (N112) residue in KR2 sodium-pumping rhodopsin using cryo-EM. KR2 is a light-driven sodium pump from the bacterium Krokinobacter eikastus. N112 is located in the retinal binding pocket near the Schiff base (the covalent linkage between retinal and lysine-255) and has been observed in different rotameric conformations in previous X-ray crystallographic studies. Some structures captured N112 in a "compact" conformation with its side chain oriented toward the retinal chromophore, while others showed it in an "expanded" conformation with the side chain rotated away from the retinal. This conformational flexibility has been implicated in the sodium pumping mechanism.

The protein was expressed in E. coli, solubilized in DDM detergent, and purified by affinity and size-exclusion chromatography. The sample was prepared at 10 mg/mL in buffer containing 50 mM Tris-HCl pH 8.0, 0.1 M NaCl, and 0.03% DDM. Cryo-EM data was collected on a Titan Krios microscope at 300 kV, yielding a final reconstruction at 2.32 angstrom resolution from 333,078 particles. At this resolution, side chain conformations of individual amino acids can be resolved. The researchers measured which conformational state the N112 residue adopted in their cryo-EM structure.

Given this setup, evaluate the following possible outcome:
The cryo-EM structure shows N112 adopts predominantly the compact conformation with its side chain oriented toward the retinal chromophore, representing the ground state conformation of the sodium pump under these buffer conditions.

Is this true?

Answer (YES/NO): NO